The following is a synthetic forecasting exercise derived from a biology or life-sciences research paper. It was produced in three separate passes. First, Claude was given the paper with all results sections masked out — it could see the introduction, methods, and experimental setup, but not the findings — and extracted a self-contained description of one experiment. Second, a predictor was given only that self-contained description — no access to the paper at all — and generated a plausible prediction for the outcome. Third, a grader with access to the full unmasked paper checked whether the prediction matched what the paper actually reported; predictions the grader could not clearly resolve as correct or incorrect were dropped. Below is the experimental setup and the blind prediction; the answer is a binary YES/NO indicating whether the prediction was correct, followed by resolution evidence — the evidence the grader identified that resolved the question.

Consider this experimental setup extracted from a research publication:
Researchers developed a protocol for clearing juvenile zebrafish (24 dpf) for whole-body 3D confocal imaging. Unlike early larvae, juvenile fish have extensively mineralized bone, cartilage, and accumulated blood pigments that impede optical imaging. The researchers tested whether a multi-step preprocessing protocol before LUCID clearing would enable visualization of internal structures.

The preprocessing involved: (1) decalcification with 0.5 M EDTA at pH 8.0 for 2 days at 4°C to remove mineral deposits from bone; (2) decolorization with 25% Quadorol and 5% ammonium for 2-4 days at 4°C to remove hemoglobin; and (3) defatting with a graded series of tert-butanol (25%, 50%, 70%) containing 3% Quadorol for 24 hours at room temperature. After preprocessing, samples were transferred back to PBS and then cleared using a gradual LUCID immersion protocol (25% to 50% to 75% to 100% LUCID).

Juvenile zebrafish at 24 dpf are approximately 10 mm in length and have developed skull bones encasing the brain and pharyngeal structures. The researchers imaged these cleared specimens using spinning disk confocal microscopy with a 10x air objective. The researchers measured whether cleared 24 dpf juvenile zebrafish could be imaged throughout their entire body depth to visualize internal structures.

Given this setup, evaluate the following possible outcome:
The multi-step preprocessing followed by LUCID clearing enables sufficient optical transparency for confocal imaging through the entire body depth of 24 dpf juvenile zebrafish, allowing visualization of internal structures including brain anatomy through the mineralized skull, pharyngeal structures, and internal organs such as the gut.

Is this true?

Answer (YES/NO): YES